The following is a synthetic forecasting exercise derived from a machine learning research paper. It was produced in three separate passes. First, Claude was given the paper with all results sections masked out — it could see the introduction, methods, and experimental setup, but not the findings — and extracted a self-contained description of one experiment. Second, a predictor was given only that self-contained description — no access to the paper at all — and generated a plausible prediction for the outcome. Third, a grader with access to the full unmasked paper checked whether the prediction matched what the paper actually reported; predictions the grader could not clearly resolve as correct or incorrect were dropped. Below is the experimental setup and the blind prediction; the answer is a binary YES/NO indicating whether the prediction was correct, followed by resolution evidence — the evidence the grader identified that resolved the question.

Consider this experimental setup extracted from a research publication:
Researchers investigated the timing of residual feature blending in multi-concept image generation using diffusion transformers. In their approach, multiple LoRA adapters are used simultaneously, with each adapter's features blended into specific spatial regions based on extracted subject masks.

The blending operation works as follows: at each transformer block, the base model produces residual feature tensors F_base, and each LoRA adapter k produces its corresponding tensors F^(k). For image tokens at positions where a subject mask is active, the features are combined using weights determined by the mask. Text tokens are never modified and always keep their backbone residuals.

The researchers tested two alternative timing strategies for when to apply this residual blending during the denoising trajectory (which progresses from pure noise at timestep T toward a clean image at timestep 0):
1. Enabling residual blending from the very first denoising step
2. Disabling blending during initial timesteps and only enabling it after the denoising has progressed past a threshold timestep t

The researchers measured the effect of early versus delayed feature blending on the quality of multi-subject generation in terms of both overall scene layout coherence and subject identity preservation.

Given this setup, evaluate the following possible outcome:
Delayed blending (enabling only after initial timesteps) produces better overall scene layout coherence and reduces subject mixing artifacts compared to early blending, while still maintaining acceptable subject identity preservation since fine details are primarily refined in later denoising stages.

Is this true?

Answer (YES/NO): YES